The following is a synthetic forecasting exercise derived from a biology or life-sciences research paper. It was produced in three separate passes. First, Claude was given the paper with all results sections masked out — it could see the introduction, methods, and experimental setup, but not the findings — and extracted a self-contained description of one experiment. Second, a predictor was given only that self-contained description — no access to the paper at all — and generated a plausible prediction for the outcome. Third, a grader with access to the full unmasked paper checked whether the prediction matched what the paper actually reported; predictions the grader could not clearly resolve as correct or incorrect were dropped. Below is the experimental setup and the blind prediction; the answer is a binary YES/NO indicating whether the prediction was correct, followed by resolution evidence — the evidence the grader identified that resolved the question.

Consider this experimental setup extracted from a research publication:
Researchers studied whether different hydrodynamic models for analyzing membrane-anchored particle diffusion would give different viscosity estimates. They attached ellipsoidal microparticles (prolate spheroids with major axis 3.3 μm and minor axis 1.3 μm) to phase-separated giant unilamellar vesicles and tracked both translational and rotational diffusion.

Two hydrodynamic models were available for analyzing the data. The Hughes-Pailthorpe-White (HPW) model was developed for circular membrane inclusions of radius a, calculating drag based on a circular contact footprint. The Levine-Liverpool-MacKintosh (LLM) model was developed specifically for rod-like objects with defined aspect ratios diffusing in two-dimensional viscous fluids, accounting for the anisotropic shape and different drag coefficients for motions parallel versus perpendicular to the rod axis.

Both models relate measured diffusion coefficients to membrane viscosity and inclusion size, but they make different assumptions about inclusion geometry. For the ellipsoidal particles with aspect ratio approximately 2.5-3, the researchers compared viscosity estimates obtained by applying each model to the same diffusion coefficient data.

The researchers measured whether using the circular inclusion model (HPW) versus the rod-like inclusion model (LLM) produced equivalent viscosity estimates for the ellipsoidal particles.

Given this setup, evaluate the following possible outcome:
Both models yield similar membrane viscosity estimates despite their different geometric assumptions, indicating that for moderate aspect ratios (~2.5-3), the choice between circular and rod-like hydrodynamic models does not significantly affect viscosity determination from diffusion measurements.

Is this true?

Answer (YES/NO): NO